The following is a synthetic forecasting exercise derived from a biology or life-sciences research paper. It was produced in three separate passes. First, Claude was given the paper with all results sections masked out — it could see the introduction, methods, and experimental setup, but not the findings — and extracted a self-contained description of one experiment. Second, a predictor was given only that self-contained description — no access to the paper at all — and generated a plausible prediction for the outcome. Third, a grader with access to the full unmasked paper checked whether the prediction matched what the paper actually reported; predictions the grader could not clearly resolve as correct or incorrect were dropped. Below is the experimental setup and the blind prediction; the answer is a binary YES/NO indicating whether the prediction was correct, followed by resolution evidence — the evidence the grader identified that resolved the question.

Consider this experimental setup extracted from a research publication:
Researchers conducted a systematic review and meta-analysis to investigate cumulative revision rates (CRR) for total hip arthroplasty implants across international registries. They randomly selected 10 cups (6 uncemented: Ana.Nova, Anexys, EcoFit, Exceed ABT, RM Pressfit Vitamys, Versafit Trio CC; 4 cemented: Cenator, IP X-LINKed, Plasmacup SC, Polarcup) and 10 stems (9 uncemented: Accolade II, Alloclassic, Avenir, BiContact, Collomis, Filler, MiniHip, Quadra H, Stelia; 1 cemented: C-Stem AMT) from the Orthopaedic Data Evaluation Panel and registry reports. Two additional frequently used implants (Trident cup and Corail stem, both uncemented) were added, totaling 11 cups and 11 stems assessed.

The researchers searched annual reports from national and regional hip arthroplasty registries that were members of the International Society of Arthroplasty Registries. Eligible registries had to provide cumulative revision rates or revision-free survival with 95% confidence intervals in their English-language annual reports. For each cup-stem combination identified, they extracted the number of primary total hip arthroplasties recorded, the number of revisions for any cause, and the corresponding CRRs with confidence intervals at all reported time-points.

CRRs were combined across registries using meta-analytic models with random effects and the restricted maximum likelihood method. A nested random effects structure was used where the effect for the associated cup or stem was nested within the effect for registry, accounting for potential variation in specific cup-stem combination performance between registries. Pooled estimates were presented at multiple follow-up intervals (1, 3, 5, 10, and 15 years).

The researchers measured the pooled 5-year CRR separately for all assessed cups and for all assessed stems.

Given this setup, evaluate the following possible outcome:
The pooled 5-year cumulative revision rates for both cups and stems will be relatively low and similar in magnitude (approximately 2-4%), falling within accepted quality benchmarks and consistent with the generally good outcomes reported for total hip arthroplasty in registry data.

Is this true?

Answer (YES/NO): YES